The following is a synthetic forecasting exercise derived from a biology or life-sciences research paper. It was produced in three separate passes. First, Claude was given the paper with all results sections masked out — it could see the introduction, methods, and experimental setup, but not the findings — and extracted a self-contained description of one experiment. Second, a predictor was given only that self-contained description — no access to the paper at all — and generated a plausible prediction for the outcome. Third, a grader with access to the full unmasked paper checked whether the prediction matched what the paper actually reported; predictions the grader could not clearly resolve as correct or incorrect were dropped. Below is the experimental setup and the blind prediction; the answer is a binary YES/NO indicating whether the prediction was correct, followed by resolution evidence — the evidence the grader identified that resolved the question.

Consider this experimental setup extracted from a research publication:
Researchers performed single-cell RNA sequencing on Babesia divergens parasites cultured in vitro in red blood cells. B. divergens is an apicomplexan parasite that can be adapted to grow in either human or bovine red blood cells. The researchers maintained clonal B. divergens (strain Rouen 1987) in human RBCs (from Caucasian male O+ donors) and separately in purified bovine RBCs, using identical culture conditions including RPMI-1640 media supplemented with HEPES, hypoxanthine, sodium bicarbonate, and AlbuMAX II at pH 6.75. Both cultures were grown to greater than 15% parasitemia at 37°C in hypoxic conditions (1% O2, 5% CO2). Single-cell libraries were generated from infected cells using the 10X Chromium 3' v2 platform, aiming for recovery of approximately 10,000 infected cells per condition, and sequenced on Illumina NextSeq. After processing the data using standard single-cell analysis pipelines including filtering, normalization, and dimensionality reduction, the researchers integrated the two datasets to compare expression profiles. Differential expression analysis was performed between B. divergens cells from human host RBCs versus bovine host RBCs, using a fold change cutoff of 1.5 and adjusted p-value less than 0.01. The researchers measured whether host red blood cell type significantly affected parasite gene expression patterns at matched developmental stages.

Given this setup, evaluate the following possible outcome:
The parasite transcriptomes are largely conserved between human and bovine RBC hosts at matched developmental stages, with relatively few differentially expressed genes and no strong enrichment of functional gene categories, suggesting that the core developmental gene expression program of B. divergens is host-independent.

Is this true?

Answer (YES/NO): NO